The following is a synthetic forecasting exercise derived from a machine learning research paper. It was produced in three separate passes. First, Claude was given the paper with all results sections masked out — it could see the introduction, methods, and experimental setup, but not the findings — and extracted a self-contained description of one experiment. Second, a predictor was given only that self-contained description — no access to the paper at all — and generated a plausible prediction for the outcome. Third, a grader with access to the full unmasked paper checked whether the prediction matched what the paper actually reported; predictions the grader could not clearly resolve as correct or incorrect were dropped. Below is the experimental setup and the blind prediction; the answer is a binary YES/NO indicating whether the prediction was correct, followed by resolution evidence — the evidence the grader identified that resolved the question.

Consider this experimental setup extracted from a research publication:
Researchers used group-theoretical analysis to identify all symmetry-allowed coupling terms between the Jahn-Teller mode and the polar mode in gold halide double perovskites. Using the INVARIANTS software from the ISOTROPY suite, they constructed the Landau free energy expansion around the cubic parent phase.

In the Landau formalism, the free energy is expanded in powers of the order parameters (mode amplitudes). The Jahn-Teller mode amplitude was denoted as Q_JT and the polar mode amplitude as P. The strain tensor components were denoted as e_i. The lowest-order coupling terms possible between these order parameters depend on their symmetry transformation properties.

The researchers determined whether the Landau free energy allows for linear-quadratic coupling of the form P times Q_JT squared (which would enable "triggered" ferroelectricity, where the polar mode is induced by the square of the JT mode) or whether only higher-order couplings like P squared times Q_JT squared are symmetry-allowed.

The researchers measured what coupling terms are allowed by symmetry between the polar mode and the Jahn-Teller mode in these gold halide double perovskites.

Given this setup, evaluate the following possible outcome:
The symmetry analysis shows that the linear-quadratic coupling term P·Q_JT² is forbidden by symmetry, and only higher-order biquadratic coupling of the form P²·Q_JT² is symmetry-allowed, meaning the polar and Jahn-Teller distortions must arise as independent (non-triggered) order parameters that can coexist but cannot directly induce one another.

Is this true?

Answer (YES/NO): NO